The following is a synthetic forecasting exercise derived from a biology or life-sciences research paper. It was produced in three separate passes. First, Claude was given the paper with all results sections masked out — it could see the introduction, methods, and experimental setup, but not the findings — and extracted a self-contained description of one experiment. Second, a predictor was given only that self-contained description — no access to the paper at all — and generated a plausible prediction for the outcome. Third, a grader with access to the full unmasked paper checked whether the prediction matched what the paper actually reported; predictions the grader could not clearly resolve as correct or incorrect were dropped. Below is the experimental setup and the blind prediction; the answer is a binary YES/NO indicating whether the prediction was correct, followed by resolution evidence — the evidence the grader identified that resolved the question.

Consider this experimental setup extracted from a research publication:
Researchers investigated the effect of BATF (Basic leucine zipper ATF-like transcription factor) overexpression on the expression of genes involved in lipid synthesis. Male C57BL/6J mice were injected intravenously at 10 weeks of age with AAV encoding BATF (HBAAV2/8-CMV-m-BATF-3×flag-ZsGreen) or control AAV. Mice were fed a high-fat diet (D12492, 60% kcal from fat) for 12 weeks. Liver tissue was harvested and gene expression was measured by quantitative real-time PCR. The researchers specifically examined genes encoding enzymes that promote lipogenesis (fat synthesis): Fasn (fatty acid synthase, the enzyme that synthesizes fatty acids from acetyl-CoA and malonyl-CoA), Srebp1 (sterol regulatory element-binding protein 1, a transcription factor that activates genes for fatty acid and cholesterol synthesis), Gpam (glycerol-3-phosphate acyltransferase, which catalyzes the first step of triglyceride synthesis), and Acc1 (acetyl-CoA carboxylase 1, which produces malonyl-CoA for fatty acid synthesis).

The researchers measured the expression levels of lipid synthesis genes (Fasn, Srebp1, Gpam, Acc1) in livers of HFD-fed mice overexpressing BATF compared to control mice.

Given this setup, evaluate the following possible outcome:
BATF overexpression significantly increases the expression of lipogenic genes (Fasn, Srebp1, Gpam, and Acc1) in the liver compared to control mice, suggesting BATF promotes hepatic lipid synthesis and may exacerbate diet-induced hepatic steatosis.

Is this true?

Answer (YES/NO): NO